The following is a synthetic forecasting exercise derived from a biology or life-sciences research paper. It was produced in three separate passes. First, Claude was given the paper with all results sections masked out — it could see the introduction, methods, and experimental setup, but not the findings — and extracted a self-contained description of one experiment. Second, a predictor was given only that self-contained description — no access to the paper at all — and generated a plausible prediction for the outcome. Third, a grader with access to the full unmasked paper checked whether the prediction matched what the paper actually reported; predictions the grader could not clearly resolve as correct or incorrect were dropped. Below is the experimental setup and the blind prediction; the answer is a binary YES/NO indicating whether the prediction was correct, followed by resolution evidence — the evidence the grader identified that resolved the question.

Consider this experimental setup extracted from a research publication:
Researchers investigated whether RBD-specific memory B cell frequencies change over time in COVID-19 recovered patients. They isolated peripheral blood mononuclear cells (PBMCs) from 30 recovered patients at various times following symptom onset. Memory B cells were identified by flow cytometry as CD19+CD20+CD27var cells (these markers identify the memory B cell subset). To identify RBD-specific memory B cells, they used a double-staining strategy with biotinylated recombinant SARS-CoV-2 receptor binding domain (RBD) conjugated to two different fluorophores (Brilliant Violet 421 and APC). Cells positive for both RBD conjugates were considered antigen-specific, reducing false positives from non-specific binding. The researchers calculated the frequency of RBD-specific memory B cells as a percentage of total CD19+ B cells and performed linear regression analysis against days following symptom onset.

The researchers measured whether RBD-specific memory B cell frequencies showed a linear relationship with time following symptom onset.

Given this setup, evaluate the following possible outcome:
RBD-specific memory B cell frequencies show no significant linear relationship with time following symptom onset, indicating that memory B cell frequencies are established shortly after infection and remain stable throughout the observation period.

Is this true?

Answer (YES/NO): YES